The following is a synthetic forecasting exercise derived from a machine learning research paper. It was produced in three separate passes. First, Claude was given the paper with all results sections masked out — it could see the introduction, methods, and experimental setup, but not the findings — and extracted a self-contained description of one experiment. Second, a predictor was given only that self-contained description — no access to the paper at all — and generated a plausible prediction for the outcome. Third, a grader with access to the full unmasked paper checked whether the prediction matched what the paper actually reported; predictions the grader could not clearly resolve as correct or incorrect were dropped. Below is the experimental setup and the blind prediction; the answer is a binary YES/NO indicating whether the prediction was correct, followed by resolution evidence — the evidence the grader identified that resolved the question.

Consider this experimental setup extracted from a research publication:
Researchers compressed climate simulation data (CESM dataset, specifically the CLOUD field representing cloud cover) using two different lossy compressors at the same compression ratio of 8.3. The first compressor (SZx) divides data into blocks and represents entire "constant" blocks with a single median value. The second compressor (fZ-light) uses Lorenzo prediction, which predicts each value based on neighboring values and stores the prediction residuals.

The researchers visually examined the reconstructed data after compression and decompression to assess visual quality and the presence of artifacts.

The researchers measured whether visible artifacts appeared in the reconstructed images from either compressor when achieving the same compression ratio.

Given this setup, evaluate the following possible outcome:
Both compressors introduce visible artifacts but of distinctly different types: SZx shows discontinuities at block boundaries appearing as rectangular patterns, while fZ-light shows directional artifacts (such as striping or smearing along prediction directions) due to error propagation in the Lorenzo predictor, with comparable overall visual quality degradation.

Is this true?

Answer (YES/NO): NO